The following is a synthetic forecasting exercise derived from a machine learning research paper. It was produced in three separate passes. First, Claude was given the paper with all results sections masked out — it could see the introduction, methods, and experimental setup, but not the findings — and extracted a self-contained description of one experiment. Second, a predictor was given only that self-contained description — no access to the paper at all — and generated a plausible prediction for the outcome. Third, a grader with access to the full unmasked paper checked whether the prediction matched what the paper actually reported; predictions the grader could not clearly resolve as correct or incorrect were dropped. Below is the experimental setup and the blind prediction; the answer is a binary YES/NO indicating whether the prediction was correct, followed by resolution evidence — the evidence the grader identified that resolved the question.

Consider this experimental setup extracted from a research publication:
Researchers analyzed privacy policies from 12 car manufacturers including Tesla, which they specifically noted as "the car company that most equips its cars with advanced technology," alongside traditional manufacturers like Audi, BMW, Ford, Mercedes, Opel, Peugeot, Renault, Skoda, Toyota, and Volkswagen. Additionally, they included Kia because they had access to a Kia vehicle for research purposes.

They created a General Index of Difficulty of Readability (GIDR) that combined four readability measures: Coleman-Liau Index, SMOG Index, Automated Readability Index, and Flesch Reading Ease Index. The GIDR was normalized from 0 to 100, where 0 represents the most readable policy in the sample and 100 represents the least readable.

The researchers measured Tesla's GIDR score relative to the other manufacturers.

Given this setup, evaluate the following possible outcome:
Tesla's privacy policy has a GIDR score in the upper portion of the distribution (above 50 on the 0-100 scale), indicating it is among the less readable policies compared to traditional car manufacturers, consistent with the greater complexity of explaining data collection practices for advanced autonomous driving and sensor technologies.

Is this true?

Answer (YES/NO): NO